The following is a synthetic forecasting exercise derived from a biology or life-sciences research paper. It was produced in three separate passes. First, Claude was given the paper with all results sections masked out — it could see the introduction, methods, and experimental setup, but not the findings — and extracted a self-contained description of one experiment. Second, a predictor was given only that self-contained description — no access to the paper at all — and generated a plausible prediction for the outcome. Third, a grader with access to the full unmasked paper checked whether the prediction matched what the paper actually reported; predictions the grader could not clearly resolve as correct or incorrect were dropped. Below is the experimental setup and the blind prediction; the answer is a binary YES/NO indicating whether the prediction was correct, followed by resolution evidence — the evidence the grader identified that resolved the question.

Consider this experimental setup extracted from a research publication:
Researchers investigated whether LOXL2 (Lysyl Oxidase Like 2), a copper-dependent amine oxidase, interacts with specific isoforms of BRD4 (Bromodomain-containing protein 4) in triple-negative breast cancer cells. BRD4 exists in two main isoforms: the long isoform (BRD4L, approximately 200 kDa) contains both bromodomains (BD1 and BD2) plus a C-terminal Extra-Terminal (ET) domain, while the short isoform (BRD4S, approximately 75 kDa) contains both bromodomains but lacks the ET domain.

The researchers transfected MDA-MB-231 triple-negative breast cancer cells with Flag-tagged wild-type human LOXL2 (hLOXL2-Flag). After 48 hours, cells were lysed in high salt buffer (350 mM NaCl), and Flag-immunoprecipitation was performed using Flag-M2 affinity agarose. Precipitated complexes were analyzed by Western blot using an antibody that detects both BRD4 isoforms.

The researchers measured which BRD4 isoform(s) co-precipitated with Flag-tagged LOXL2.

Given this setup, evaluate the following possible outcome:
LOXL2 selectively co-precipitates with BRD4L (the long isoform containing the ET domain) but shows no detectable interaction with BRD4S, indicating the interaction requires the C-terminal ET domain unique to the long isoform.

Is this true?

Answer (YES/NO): NO